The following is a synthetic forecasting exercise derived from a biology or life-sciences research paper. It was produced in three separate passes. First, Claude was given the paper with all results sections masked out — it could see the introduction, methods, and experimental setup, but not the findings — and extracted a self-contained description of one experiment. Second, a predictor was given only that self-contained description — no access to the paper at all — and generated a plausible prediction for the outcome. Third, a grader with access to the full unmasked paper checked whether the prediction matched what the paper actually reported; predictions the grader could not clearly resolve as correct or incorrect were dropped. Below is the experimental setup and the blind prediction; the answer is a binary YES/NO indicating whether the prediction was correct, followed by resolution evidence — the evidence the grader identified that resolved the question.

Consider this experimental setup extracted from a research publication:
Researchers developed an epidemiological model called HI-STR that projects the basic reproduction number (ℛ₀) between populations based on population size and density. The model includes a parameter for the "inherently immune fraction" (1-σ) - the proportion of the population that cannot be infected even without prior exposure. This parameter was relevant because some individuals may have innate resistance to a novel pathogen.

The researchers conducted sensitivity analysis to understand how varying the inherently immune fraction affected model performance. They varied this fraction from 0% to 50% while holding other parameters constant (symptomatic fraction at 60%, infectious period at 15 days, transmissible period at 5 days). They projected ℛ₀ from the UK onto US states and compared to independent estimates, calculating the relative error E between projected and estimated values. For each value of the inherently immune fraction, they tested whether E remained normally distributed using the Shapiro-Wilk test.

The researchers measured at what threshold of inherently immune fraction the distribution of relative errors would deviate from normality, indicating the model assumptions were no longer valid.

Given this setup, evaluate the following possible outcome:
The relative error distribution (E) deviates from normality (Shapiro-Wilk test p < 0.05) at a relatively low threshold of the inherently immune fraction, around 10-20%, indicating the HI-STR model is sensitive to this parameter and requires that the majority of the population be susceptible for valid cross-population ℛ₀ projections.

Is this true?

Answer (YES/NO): NO